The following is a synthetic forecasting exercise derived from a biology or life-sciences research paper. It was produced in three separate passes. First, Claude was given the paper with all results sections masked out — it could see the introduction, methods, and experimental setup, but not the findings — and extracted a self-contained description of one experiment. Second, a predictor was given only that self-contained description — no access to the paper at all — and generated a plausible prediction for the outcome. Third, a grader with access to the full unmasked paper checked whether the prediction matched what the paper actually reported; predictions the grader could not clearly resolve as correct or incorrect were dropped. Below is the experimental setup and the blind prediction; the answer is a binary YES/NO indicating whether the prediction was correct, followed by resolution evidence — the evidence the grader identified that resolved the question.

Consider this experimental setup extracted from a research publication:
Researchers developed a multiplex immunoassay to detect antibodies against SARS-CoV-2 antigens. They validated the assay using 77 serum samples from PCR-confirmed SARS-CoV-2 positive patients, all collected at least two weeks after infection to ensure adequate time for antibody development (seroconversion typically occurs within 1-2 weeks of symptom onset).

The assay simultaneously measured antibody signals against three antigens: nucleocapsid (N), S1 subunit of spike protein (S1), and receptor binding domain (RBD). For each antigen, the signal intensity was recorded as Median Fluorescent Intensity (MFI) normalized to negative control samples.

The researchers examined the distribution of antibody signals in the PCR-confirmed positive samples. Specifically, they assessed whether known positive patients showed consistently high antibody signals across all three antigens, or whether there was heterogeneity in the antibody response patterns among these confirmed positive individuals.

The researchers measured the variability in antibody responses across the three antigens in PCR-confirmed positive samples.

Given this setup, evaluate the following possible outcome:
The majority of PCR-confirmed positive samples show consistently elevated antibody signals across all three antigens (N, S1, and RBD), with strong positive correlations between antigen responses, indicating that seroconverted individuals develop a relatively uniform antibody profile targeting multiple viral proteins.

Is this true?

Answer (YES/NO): YES